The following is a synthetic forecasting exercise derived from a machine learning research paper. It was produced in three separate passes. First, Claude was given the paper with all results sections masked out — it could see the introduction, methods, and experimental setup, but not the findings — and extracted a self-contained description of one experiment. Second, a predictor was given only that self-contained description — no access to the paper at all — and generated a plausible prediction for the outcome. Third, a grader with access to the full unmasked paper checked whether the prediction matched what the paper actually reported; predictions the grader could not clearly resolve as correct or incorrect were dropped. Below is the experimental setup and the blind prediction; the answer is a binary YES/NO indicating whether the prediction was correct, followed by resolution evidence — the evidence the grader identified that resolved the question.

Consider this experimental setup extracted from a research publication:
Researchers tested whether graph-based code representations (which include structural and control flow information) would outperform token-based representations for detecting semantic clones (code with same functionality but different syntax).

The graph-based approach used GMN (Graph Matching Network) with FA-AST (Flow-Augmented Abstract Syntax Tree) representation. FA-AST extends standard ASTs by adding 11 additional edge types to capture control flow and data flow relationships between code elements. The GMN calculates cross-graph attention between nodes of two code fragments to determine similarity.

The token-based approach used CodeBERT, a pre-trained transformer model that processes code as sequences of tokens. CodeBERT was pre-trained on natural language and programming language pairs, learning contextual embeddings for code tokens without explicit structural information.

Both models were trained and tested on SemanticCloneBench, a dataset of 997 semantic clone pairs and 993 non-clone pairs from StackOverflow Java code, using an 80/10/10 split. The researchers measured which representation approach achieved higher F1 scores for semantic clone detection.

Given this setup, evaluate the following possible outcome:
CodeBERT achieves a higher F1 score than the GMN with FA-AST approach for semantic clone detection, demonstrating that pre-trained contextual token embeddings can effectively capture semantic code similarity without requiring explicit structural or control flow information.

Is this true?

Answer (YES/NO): NO